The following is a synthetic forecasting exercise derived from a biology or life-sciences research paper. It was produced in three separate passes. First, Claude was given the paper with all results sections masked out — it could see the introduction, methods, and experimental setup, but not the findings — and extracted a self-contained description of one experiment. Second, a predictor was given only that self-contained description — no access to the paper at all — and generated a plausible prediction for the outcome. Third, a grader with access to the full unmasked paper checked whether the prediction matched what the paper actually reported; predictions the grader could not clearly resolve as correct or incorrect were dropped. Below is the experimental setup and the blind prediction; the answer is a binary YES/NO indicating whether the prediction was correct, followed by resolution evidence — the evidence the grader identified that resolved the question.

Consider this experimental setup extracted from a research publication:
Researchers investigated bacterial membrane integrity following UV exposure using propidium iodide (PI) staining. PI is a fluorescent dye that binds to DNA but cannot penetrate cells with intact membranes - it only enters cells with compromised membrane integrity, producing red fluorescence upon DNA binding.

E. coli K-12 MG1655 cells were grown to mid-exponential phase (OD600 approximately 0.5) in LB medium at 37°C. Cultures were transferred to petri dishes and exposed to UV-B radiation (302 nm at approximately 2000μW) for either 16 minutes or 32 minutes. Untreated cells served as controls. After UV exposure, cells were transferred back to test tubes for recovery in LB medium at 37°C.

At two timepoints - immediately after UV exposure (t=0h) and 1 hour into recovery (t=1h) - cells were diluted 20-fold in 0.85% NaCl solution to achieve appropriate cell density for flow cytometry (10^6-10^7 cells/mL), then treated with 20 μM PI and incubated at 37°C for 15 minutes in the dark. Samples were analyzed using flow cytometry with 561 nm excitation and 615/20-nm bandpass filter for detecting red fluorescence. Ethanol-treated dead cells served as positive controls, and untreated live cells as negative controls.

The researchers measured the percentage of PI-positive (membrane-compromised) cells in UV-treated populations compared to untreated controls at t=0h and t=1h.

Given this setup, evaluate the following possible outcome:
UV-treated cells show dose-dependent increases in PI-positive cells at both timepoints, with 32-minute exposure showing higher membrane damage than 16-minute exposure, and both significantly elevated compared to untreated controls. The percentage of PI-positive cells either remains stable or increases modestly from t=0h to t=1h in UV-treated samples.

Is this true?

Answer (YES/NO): NO